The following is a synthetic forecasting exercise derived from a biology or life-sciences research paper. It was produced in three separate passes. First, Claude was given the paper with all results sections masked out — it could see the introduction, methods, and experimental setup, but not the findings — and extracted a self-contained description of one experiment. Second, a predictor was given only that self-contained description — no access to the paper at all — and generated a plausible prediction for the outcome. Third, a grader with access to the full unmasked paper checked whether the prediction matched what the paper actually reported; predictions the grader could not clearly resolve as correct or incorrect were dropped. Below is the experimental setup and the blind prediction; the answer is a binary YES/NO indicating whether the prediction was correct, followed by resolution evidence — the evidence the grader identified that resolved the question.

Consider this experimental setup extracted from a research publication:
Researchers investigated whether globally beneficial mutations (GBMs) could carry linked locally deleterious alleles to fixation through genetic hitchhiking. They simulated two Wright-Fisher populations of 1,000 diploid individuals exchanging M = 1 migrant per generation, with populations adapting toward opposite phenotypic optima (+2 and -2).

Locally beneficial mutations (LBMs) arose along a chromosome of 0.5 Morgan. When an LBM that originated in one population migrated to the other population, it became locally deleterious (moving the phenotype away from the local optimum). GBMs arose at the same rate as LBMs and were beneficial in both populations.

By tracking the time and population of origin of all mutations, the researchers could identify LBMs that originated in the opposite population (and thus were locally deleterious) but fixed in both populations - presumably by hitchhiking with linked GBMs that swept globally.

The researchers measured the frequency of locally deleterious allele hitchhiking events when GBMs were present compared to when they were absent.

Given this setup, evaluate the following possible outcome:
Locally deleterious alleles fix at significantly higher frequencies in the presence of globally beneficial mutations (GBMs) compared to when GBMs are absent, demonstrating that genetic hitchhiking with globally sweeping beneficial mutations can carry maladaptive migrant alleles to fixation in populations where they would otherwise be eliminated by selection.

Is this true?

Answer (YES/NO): YES